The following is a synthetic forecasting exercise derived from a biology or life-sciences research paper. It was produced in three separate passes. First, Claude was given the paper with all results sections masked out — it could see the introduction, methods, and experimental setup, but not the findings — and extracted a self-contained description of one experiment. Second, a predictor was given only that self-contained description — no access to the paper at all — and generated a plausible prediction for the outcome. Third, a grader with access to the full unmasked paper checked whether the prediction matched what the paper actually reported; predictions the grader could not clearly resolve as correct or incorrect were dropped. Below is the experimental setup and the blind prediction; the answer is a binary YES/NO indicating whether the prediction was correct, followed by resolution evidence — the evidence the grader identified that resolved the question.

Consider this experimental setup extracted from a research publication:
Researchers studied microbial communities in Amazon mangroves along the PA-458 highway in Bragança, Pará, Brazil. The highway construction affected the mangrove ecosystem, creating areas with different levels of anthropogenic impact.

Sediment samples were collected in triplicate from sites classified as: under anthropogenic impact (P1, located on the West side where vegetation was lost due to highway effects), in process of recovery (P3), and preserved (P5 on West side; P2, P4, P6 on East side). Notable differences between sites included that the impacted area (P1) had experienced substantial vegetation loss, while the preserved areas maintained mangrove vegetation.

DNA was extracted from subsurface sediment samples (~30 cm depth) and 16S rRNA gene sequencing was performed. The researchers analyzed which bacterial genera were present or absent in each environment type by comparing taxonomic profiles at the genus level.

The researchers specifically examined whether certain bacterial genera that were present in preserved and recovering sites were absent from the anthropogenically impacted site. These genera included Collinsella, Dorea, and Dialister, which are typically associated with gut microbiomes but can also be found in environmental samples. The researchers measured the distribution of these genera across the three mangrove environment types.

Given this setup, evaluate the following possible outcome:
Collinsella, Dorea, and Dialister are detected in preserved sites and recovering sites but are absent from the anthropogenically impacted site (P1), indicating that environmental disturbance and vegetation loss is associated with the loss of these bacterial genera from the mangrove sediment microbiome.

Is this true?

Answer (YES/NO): YES